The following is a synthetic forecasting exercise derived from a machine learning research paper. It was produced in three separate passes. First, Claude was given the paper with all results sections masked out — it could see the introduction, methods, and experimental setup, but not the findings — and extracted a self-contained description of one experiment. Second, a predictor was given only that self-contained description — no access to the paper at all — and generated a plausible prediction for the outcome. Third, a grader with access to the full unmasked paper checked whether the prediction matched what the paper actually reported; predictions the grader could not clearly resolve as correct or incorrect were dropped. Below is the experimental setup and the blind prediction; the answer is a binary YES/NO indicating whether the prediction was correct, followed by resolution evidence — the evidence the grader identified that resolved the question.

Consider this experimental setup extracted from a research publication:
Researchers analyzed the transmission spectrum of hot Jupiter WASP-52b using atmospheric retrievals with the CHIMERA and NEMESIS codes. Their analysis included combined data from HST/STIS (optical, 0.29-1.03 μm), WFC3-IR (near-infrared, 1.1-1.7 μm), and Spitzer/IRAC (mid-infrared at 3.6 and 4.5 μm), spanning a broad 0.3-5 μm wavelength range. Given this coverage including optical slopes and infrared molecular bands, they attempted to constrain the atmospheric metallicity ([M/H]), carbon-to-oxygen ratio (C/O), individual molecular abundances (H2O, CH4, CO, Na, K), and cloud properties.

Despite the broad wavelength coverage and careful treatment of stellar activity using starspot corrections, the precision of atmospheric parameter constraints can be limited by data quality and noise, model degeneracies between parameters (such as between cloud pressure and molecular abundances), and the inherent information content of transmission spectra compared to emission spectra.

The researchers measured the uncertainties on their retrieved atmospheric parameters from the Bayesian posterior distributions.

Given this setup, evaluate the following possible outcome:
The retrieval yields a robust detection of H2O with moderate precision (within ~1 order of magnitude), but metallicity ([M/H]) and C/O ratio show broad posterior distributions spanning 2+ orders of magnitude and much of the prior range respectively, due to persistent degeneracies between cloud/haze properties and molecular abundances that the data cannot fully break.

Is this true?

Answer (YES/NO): NO